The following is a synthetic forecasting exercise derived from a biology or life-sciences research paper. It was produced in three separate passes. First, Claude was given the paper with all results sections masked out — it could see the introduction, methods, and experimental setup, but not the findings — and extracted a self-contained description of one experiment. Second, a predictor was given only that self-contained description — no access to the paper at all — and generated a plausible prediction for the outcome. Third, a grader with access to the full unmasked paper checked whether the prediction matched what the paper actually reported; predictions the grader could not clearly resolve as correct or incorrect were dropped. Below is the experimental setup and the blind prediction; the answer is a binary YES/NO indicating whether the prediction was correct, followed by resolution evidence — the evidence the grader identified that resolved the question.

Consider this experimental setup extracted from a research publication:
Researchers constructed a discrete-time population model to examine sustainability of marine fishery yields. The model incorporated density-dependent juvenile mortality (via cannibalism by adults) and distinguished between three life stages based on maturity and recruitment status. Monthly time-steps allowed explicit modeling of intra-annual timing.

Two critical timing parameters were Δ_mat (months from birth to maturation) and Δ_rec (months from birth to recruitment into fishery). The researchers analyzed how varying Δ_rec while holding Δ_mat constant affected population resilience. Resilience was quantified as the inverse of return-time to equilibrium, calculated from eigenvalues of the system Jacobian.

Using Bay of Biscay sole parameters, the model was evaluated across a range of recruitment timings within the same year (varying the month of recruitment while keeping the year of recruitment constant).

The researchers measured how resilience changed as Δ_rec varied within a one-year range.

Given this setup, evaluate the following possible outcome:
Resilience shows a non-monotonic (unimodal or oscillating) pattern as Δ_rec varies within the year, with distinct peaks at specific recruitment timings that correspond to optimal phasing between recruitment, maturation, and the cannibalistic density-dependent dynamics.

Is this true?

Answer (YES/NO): NO